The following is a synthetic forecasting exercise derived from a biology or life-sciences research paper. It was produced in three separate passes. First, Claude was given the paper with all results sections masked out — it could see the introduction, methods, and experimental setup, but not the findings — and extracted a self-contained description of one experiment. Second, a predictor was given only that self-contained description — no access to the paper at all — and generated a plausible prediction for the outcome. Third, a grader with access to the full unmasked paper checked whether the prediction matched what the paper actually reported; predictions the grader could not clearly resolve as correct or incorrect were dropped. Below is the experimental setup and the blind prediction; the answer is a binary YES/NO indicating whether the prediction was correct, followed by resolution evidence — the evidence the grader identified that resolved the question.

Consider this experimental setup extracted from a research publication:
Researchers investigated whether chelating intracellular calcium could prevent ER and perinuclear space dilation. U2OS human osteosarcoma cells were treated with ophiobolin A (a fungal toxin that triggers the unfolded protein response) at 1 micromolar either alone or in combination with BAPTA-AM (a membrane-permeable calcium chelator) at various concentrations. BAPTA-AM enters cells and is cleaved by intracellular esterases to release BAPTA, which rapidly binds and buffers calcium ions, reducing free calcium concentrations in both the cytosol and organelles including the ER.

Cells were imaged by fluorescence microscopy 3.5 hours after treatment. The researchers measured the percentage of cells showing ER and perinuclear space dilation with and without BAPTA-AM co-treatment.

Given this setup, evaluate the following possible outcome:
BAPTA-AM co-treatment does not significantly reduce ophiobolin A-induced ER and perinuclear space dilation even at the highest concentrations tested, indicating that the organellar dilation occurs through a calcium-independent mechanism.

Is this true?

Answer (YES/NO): NO